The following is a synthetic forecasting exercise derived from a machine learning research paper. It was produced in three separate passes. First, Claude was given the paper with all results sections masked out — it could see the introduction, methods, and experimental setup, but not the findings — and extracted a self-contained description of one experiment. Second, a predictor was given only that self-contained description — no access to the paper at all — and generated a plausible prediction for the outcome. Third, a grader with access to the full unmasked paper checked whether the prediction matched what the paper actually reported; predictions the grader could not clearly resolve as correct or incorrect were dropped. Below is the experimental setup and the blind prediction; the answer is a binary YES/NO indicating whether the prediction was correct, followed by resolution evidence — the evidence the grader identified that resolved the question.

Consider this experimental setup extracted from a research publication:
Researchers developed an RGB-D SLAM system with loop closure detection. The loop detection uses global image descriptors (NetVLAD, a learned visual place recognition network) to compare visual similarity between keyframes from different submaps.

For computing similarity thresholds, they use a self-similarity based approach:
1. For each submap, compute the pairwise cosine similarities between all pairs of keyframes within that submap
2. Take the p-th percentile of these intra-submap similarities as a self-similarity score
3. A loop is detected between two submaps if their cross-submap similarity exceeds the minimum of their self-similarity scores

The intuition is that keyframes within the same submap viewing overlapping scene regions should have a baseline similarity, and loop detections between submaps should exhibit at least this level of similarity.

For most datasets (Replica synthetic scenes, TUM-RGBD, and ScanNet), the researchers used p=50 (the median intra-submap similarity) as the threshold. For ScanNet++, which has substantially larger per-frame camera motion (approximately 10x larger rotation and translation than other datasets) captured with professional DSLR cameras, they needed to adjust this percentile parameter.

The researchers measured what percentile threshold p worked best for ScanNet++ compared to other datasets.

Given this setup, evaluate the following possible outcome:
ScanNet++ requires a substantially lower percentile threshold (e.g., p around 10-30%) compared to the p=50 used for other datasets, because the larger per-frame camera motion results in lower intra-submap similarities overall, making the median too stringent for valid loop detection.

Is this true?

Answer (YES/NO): NO